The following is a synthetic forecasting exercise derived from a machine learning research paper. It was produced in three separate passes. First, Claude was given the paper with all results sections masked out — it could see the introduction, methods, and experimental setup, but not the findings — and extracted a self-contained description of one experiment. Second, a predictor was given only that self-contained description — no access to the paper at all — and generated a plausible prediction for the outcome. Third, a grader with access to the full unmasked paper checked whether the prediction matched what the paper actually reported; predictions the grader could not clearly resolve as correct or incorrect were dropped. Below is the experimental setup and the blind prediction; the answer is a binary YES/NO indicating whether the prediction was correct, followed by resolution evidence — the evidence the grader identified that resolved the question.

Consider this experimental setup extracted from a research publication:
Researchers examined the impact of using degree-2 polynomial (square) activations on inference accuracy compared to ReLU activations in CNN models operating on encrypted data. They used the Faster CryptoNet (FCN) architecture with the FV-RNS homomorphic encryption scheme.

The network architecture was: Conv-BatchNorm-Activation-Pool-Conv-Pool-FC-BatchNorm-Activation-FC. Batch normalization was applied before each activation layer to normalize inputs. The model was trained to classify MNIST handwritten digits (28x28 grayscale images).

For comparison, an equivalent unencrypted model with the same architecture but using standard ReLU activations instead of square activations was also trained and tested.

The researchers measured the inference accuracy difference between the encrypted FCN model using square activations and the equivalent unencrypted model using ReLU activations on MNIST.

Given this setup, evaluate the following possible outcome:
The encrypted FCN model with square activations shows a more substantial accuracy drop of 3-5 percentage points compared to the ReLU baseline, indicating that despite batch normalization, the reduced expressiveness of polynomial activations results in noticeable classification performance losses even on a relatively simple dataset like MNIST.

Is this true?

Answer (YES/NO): NO